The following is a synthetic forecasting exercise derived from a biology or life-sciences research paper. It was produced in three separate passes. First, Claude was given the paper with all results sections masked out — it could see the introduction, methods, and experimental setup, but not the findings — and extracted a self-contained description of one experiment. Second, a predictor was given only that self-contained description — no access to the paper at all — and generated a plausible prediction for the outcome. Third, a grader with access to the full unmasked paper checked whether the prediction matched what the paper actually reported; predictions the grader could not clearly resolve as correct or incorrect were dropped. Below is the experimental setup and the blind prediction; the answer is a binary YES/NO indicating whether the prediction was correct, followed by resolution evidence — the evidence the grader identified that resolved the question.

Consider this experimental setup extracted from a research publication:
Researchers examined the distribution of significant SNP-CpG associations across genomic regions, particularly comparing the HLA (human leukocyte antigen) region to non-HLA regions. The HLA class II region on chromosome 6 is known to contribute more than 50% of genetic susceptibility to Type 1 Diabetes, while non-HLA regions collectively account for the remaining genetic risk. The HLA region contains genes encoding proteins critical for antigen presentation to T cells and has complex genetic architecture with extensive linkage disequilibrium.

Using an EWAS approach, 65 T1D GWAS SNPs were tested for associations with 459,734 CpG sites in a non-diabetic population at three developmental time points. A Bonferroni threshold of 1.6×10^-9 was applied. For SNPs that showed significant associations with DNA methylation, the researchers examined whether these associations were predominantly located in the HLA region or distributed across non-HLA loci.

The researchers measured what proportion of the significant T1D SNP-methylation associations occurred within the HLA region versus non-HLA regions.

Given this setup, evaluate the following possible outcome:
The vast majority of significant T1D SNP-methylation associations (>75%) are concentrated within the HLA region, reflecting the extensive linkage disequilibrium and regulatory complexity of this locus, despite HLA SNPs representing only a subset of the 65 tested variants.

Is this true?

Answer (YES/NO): NO